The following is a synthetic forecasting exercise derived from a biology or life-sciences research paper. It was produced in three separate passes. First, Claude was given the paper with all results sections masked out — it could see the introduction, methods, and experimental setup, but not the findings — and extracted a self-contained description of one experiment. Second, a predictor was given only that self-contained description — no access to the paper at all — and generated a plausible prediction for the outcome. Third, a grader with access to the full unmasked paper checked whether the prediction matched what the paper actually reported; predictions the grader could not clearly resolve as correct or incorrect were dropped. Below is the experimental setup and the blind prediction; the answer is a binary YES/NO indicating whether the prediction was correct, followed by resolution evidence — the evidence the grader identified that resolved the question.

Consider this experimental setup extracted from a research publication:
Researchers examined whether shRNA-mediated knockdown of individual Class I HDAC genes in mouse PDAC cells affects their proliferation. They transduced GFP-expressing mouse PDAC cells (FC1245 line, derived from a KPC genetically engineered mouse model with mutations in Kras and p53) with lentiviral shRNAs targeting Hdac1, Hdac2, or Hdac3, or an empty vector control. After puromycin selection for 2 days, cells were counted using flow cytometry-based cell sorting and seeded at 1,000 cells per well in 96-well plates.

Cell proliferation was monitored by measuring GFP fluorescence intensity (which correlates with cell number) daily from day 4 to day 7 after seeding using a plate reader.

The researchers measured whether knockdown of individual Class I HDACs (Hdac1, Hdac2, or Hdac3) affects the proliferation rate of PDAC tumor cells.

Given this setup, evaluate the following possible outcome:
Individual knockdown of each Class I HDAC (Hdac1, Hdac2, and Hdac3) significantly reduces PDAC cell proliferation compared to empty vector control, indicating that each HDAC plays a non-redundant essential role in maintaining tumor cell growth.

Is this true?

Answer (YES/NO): NO